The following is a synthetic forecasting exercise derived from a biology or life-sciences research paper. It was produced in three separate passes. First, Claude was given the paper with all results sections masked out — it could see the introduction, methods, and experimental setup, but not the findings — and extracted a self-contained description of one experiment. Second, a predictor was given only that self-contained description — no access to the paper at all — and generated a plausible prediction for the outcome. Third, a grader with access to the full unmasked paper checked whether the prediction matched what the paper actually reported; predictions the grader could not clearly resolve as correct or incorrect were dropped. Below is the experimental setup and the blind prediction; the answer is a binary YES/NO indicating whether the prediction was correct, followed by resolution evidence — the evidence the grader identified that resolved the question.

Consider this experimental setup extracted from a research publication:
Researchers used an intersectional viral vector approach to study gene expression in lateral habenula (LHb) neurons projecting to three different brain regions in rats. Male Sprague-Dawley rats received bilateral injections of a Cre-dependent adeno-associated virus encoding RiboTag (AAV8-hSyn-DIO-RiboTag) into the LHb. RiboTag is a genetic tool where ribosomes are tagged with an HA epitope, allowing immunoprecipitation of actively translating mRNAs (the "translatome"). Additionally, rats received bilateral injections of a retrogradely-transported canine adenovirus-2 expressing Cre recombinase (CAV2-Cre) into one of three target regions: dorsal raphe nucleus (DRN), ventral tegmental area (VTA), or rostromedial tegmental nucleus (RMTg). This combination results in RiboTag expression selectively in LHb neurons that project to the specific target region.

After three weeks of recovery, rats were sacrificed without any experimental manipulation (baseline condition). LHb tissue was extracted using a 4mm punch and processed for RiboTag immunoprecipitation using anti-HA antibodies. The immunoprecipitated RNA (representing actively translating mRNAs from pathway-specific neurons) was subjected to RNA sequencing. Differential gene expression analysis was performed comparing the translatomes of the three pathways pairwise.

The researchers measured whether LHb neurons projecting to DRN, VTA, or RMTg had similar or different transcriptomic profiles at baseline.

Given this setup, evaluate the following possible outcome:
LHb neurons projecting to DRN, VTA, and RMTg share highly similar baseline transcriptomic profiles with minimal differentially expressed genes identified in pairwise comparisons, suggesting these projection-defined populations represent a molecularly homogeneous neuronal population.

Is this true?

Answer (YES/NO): NO